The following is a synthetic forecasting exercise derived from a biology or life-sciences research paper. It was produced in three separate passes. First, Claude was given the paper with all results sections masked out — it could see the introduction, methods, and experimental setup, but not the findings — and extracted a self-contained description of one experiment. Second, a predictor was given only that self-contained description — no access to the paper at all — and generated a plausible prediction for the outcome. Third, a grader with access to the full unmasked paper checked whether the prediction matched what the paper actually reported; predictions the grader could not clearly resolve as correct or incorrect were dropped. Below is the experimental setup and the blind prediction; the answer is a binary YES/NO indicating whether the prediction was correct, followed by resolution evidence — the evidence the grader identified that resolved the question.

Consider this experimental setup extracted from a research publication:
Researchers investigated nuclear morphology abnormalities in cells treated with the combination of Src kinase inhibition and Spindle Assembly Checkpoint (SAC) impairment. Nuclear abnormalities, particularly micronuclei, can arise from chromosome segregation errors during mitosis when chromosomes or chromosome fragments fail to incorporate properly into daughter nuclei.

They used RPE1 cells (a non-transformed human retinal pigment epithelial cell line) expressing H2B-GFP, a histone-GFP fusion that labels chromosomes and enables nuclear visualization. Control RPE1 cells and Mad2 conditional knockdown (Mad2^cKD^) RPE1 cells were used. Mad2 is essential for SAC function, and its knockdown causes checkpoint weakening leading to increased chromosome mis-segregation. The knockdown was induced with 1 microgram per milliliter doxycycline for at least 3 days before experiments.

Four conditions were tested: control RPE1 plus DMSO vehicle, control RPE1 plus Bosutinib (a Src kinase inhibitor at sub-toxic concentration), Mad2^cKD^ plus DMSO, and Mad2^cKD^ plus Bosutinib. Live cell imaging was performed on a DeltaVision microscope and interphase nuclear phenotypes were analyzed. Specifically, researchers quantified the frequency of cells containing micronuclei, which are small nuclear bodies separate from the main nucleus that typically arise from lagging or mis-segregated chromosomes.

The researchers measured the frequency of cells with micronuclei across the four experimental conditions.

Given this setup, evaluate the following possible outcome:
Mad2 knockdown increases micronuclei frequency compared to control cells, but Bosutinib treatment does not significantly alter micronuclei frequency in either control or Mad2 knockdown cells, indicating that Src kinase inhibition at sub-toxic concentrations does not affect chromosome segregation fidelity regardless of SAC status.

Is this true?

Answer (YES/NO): NO